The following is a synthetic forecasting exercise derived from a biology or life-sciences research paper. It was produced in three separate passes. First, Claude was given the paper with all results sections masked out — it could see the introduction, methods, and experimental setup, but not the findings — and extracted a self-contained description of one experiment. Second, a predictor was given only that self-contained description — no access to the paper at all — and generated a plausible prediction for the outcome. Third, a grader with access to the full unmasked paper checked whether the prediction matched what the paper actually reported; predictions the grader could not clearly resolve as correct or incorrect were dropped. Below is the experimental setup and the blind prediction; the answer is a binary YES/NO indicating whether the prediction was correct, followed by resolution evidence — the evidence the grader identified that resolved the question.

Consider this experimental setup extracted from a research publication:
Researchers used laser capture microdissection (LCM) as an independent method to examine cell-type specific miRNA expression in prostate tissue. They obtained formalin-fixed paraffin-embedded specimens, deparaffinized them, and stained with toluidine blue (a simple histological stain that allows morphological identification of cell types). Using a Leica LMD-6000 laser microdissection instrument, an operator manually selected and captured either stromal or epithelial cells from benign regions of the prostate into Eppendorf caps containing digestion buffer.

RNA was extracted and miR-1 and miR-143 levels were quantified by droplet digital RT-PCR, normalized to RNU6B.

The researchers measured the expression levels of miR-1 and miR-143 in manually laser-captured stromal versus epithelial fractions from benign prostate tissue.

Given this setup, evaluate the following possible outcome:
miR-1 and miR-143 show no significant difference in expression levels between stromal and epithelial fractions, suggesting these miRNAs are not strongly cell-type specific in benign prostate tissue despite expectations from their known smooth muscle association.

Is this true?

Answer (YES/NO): NO